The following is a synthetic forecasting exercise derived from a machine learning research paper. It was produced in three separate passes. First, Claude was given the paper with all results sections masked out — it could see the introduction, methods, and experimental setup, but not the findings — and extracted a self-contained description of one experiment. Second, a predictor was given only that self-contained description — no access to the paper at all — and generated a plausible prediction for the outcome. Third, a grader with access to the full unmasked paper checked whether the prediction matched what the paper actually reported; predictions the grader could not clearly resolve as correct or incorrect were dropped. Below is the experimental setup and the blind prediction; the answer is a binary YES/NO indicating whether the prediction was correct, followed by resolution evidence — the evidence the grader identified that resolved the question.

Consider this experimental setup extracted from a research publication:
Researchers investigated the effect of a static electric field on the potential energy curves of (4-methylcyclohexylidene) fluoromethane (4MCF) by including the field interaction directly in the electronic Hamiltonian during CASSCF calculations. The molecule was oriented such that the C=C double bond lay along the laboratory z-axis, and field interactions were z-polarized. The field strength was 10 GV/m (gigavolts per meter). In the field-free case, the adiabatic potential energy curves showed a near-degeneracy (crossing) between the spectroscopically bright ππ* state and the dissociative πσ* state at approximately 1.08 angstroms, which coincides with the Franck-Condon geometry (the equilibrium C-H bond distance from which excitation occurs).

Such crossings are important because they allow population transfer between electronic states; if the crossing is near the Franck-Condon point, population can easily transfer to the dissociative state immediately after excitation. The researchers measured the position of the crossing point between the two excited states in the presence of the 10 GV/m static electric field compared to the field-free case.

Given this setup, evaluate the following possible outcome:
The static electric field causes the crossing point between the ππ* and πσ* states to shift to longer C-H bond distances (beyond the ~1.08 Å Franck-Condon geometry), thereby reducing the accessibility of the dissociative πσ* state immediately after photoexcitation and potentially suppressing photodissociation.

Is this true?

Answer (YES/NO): YES